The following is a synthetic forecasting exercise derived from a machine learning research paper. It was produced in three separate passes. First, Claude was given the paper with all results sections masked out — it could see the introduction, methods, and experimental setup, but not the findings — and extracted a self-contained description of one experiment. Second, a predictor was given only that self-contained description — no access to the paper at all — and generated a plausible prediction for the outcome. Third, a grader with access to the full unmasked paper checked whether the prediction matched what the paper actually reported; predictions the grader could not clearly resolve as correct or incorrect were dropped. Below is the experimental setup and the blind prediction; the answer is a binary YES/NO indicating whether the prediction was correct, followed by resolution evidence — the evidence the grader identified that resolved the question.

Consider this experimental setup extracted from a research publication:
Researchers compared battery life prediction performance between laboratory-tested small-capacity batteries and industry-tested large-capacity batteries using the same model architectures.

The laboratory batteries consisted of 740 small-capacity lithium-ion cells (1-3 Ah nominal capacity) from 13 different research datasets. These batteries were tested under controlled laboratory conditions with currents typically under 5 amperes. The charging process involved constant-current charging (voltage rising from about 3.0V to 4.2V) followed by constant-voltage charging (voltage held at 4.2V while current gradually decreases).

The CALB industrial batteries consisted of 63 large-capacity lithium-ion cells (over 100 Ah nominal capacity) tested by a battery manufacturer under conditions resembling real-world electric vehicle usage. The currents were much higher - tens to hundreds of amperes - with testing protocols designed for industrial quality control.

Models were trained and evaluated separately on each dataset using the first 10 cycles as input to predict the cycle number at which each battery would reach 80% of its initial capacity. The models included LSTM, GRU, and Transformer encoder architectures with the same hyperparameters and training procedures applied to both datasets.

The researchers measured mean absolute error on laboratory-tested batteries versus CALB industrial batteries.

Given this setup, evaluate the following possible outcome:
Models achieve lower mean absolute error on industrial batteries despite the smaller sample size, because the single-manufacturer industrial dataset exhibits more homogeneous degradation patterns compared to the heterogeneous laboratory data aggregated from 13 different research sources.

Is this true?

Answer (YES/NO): YES